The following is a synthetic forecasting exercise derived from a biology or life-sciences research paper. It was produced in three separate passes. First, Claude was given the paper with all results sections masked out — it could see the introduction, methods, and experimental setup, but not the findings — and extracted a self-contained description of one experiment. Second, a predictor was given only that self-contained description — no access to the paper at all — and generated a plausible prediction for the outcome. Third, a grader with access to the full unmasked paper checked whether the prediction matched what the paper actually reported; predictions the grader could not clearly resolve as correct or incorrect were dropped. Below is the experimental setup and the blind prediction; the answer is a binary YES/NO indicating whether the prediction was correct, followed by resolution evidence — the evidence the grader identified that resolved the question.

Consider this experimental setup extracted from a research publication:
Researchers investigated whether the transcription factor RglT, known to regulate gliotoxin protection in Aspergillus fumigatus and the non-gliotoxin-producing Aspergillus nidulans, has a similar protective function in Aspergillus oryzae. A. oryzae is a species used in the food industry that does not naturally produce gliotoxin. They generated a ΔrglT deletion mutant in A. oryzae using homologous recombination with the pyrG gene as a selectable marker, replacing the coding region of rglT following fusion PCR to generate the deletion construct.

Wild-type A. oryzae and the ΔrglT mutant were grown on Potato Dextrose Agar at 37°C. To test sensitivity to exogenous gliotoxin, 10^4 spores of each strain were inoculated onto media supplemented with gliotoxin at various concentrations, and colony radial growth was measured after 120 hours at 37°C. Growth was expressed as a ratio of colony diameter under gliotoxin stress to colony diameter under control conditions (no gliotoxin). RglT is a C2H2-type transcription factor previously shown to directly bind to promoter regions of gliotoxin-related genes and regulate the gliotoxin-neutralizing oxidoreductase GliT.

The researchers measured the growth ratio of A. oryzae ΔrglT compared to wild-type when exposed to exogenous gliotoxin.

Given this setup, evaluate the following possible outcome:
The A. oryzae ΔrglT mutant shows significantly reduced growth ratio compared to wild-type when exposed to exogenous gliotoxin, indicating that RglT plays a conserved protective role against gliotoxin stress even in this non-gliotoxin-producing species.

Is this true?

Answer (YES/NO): YES